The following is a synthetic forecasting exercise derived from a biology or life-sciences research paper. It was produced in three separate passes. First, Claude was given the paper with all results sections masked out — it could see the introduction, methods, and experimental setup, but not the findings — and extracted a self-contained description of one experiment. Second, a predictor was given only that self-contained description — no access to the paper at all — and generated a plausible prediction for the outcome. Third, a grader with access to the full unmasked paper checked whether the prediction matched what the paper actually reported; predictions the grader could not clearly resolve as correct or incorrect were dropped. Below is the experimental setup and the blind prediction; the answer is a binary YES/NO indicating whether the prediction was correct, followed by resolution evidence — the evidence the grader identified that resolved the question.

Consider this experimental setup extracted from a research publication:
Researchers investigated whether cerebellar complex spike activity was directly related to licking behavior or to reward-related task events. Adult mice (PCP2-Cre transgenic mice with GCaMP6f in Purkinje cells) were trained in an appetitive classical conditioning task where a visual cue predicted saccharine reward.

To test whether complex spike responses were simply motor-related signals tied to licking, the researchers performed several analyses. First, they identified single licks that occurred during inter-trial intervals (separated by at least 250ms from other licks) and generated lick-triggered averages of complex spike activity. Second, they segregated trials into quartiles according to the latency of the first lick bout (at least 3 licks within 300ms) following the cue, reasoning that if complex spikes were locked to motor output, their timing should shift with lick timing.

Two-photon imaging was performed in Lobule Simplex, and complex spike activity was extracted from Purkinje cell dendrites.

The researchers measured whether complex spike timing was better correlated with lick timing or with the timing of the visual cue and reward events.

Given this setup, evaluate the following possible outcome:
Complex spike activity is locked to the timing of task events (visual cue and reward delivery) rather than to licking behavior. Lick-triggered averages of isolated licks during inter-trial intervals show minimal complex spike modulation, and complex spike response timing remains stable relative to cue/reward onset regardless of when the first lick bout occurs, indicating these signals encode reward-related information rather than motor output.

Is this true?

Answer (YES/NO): YES